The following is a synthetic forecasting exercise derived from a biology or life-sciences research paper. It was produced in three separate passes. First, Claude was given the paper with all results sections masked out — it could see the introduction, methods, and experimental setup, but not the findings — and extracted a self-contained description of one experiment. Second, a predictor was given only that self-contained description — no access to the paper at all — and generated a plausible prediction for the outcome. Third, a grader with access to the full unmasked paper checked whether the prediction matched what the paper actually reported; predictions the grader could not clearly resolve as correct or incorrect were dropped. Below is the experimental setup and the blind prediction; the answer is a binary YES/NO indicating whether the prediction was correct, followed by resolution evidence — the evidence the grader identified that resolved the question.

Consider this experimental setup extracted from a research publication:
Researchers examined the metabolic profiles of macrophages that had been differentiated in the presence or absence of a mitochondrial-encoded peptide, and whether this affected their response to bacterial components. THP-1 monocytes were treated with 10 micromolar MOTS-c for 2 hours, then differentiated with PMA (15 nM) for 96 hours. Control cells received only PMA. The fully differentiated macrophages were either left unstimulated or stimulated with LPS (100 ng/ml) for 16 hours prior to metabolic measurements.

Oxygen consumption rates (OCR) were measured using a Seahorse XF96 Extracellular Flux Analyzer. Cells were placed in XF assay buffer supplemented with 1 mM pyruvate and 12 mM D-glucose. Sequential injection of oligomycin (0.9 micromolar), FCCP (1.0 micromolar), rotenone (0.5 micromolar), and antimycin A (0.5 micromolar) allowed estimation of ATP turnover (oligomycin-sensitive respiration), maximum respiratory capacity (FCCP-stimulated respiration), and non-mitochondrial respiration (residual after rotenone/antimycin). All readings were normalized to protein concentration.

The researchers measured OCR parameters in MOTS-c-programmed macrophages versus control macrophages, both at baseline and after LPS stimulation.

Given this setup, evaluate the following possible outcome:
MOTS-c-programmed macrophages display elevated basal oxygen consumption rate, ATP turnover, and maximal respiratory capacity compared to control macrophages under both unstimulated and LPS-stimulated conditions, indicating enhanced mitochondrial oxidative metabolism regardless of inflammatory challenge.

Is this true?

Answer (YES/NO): NO